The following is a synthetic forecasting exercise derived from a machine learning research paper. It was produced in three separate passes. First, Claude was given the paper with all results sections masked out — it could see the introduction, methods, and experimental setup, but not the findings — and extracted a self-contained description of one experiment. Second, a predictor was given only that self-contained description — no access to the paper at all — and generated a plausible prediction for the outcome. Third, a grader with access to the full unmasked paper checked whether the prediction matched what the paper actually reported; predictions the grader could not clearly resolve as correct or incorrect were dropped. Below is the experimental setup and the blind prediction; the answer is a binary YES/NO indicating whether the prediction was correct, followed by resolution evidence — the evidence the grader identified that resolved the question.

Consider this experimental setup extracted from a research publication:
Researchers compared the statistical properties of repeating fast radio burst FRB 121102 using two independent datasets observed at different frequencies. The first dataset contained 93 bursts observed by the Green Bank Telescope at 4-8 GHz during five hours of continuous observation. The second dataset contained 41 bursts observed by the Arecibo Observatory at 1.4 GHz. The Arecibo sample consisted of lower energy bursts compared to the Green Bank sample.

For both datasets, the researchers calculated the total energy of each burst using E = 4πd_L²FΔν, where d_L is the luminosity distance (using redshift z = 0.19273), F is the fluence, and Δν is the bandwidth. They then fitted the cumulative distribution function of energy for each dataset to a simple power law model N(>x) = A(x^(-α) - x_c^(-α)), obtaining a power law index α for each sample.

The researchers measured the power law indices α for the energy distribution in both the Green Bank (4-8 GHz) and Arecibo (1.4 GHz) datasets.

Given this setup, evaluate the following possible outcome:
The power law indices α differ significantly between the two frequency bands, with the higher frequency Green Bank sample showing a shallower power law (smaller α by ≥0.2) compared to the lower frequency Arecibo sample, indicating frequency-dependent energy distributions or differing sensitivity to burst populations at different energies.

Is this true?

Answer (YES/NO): YES